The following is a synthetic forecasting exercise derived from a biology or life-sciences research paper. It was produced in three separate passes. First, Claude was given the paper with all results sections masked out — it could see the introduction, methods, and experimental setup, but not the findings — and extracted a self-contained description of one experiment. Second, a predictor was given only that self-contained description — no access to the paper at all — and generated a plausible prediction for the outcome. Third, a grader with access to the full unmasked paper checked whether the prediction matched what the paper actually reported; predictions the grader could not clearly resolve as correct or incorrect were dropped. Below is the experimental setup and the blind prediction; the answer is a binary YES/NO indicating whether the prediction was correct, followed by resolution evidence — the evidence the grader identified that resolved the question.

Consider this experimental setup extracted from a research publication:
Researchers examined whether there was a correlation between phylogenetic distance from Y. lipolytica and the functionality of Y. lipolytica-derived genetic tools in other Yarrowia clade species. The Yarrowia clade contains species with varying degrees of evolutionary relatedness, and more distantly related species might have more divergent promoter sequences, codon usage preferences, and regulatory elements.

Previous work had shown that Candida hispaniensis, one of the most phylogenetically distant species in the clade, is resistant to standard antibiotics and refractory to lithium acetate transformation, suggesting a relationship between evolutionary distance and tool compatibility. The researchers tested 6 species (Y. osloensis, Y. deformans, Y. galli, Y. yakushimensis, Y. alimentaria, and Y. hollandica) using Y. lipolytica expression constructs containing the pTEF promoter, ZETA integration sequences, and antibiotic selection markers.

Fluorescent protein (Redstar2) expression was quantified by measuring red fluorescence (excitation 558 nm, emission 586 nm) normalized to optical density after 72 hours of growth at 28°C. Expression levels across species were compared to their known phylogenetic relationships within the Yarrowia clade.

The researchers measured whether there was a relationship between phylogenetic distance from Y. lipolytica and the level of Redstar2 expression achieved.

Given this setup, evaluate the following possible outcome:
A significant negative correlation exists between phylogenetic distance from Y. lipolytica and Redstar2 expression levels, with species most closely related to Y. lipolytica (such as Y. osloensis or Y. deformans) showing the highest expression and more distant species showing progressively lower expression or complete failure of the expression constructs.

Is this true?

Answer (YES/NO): NO